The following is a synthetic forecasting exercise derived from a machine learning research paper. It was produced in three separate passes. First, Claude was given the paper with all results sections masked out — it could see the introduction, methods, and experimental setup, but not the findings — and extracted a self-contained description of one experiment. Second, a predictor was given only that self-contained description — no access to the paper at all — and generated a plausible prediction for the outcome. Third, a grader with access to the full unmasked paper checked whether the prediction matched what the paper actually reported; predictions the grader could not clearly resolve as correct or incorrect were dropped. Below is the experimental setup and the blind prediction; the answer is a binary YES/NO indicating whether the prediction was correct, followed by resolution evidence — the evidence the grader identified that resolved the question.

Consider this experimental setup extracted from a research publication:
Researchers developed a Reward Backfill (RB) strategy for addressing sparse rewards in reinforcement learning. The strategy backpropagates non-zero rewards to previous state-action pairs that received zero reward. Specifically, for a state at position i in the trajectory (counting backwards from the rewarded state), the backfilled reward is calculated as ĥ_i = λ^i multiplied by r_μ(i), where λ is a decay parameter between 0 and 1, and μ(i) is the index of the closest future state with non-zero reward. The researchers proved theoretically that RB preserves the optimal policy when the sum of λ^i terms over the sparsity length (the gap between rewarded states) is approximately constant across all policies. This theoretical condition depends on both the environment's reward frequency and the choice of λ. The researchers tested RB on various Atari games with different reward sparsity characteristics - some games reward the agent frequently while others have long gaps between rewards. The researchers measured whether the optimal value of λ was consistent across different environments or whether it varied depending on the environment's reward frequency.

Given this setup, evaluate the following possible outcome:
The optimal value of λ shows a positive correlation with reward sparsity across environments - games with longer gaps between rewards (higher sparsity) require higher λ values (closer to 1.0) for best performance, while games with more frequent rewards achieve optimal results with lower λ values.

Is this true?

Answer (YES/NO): NO